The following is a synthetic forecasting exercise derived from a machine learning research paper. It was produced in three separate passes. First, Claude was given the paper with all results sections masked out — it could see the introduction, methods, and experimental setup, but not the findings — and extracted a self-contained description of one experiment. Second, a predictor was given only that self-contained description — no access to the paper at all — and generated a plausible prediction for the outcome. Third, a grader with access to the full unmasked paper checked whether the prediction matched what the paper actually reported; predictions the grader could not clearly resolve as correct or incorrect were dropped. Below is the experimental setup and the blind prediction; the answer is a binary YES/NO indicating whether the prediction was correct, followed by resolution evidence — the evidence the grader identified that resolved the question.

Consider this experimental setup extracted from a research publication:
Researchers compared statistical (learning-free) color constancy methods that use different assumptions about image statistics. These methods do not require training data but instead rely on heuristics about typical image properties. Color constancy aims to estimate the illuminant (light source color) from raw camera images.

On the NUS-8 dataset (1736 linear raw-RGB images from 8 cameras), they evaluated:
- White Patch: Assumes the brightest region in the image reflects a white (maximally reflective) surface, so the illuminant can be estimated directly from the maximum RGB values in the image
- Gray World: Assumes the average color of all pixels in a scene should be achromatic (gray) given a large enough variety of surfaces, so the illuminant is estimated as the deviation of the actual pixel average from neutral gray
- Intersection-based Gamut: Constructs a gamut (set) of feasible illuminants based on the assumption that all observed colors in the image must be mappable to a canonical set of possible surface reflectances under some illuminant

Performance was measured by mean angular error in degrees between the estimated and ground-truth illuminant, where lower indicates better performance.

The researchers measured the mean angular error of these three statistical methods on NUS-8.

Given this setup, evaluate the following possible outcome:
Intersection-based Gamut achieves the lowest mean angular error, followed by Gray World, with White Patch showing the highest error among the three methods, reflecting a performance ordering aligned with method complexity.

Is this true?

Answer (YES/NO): NO